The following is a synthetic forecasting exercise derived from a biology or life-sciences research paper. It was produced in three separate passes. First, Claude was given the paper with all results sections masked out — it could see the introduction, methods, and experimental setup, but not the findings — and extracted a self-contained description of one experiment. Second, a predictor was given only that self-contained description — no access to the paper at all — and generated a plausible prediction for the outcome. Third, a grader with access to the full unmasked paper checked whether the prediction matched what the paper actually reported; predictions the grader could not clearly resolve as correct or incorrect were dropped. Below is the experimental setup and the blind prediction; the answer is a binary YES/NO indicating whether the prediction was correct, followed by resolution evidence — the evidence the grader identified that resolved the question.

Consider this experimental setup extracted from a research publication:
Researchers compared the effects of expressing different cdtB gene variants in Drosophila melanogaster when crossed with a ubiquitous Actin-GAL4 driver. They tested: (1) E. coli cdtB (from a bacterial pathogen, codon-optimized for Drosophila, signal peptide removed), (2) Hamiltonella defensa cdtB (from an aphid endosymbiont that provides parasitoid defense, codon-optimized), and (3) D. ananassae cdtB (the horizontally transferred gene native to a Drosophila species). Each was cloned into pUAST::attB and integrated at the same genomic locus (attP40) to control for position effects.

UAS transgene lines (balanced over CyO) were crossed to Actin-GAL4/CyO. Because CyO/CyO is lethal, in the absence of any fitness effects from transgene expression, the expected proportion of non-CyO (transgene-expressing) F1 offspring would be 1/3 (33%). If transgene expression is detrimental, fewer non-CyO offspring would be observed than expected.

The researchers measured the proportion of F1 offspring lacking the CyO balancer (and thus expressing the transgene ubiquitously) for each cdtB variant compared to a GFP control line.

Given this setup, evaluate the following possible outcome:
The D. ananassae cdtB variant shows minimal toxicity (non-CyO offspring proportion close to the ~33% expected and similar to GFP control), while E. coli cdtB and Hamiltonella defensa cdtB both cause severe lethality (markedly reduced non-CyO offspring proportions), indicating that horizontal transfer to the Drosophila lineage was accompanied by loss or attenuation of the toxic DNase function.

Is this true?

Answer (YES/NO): NO